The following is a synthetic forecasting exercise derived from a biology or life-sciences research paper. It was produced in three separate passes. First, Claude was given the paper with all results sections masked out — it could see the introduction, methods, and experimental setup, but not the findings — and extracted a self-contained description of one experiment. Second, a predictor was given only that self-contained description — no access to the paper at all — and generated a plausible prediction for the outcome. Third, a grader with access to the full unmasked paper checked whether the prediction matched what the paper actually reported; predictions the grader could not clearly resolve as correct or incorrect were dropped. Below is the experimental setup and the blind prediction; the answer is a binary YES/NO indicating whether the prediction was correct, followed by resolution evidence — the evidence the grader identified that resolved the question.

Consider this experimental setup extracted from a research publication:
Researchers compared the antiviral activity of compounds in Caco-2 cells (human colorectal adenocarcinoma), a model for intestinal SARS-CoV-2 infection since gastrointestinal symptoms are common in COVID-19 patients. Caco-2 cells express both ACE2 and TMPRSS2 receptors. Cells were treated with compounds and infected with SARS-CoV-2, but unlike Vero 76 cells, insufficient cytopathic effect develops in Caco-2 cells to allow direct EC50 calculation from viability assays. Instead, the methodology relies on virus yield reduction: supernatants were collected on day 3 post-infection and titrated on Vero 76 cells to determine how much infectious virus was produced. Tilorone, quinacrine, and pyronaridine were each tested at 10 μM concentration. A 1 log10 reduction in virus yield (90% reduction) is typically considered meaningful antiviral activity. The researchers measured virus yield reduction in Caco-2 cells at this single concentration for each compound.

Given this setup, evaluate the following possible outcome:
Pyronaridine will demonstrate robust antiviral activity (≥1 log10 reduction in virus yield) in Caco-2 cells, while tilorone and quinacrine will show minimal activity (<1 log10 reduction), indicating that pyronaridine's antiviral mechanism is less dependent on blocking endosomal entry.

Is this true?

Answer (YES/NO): YES